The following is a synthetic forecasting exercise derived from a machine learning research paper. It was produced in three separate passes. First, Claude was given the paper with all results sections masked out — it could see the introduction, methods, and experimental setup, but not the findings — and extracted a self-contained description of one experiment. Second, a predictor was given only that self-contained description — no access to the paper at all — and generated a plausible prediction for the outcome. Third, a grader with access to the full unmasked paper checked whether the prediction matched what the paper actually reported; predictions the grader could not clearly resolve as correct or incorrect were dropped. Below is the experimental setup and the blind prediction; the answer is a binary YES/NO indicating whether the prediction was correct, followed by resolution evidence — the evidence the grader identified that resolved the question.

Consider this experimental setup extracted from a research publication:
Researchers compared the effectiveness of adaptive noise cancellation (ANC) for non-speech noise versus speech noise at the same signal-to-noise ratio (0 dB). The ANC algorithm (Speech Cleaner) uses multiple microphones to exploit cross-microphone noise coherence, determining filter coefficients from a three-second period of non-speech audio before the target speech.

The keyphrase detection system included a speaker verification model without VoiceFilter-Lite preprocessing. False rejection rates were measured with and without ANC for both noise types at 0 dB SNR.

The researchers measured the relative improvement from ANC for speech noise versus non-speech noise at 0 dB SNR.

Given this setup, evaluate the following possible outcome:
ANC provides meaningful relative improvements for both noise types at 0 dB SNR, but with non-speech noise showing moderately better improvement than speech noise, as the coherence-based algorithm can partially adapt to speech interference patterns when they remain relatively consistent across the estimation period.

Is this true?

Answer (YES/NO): NO